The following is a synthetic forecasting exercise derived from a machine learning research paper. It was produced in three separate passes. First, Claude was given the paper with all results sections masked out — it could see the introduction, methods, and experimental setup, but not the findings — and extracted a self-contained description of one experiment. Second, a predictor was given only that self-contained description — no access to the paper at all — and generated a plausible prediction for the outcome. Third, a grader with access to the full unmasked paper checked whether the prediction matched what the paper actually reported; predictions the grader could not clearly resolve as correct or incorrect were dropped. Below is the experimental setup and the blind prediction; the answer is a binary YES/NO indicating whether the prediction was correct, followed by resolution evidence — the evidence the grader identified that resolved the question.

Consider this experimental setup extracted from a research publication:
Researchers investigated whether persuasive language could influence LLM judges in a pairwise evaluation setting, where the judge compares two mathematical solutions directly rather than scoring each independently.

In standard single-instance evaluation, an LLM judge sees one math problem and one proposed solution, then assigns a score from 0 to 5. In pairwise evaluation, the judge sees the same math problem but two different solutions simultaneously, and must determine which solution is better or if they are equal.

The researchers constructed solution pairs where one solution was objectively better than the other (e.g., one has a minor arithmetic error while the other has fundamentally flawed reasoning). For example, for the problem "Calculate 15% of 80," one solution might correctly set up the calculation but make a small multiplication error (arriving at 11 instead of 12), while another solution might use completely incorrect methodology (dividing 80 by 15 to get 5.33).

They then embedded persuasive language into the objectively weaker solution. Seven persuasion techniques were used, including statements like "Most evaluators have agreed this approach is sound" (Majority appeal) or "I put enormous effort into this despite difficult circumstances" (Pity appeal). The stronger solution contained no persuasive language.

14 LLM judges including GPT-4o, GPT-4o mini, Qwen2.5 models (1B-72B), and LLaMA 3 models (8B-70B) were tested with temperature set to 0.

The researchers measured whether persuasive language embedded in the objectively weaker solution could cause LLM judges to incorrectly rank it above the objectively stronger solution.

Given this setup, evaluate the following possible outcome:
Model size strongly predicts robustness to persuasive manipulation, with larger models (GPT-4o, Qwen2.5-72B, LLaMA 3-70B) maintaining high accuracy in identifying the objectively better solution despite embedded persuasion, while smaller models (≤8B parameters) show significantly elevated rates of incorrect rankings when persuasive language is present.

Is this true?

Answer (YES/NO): NO